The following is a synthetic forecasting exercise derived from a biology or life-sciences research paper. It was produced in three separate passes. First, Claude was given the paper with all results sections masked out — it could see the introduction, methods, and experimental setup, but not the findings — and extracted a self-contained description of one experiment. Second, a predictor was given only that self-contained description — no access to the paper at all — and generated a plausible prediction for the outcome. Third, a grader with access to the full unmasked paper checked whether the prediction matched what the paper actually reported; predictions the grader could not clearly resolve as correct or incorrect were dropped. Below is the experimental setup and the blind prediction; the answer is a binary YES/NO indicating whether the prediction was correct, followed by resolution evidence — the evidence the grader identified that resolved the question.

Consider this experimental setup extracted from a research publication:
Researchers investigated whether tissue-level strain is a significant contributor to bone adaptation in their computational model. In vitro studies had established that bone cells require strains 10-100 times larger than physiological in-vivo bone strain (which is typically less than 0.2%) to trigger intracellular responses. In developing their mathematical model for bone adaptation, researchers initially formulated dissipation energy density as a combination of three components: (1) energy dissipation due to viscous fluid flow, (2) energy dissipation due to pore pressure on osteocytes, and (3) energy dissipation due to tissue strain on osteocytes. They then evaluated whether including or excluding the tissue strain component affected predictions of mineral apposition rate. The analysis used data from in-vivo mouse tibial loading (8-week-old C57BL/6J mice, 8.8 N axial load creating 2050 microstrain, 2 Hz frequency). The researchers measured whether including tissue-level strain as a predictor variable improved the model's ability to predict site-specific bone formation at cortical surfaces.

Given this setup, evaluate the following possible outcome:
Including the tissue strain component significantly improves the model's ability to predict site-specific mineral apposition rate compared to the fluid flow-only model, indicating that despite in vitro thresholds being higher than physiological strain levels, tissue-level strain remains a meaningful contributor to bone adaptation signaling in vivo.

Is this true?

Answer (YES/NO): NO